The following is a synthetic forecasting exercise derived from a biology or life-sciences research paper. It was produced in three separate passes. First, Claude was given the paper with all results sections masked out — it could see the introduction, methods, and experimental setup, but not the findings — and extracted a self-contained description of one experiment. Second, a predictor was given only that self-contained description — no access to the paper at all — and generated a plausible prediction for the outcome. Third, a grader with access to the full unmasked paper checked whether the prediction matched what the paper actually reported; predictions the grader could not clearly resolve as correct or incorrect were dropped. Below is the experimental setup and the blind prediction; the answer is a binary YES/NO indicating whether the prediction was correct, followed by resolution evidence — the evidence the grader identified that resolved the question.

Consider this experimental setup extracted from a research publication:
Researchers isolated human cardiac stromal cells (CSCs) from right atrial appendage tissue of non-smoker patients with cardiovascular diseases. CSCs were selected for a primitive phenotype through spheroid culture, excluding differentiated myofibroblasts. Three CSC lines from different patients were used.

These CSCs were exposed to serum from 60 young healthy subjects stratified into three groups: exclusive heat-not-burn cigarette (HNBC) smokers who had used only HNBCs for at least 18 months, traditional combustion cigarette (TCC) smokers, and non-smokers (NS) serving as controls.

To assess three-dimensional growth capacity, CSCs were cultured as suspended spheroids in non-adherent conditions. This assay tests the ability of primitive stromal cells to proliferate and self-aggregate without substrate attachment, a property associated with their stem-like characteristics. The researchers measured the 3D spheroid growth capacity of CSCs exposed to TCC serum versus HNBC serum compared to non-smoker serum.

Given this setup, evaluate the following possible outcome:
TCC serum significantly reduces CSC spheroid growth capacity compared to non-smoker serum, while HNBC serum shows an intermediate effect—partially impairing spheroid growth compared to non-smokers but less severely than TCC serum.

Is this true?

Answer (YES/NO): NO